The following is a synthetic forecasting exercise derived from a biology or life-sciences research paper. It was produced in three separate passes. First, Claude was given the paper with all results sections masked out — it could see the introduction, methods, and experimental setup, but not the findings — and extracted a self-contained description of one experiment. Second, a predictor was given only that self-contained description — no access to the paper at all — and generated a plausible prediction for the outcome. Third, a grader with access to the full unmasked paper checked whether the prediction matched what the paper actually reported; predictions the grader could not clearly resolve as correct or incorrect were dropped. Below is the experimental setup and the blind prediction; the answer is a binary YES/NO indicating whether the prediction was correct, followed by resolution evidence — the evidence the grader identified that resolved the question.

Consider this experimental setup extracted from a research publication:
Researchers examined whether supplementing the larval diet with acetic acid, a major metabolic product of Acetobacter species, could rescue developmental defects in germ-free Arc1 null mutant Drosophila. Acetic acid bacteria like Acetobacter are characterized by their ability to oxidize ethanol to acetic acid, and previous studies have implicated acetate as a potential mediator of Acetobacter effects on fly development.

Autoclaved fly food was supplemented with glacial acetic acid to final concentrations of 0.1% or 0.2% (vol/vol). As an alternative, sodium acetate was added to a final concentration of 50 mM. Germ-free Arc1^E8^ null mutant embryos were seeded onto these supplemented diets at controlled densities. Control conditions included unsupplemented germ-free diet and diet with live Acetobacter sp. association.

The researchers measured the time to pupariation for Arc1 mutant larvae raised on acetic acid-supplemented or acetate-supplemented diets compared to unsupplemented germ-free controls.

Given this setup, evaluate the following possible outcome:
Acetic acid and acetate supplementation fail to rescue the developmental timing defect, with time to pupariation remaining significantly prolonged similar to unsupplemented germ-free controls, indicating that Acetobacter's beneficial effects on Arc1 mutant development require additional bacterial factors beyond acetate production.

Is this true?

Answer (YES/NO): NO